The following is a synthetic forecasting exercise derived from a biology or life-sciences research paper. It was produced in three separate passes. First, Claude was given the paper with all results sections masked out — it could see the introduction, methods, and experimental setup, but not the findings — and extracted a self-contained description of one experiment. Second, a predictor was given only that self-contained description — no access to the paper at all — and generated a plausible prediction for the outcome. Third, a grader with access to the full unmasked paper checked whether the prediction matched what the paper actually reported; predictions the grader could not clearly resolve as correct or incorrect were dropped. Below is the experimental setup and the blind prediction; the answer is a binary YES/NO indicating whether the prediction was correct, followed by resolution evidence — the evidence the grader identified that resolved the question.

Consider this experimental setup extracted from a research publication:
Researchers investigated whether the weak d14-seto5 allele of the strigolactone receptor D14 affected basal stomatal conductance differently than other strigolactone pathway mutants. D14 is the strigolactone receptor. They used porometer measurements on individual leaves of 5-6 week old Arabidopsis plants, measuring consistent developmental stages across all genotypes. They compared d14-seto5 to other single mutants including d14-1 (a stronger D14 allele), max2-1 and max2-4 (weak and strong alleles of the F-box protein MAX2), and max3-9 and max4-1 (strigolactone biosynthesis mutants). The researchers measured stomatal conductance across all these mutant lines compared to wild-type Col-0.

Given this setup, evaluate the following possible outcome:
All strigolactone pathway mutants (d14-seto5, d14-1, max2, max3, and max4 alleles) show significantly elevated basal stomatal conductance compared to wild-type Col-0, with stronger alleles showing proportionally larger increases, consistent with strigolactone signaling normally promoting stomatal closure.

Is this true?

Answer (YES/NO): NO